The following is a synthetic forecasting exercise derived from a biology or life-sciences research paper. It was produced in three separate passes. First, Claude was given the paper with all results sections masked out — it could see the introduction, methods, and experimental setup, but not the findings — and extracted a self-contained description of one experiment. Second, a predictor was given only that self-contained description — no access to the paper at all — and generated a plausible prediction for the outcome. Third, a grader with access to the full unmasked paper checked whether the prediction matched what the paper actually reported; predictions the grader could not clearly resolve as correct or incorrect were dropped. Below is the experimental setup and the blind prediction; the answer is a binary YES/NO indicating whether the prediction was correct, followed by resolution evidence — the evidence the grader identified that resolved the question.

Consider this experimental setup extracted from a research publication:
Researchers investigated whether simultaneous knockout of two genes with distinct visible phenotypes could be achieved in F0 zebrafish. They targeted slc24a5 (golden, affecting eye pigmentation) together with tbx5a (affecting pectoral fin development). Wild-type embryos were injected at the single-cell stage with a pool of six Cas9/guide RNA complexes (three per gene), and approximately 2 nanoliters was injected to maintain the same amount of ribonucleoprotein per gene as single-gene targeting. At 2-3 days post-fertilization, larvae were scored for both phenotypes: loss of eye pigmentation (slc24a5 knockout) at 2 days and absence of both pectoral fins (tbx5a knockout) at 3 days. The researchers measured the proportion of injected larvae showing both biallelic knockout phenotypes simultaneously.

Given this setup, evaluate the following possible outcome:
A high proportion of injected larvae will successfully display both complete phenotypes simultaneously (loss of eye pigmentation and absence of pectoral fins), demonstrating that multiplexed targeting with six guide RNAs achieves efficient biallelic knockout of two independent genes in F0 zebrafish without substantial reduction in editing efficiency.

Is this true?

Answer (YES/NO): YES